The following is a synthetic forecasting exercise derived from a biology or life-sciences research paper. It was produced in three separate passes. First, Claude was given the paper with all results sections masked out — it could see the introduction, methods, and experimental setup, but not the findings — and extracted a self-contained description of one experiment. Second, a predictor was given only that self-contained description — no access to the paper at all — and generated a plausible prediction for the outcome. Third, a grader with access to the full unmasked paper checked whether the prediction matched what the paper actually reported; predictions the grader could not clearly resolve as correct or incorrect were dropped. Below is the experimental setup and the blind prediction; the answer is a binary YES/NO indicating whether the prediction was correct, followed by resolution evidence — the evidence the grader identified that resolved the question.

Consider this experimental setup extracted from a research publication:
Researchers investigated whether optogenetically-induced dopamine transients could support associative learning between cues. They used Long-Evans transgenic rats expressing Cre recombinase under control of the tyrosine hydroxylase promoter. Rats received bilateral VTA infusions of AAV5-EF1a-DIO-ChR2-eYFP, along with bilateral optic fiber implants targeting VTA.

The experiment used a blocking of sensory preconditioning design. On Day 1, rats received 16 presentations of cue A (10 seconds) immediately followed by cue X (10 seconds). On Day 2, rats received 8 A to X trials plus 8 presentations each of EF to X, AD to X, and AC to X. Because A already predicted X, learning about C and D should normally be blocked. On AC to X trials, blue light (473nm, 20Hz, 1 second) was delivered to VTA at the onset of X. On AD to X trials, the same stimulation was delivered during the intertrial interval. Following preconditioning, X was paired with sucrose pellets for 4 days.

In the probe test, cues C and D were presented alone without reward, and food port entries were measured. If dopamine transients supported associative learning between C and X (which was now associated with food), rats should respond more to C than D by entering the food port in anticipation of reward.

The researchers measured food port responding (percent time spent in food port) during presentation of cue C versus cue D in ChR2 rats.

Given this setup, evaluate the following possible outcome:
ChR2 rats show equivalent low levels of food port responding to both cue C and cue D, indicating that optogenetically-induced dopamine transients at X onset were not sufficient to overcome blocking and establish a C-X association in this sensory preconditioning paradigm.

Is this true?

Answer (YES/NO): NO